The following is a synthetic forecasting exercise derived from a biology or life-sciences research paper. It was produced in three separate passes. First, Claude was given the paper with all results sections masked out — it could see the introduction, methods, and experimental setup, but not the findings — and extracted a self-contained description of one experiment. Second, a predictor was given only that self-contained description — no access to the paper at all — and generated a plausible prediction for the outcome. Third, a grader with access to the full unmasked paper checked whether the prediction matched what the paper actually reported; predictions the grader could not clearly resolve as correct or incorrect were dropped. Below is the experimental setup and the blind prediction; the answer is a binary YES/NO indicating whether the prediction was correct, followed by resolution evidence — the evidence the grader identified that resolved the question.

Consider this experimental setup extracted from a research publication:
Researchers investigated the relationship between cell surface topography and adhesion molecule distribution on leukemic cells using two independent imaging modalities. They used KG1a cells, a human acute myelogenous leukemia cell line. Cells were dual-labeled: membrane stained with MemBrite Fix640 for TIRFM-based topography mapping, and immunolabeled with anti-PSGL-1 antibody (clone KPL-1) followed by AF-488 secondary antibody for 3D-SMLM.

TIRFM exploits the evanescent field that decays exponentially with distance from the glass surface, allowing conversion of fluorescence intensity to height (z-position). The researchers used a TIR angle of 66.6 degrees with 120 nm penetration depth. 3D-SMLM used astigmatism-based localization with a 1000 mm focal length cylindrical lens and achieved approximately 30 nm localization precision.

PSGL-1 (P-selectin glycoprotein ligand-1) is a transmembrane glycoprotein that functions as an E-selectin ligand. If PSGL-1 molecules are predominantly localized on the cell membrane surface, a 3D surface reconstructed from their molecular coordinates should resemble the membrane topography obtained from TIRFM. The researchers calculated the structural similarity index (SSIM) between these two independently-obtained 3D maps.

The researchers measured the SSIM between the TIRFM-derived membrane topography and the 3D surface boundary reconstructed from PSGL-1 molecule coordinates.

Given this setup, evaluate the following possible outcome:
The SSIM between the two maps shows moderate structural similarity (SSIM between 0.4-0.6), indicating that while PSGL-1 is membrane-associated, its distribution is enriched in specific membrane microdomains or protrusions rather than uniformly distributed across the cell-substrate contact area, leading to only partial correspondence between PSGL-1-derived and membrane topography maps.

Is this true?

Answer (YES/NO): YES